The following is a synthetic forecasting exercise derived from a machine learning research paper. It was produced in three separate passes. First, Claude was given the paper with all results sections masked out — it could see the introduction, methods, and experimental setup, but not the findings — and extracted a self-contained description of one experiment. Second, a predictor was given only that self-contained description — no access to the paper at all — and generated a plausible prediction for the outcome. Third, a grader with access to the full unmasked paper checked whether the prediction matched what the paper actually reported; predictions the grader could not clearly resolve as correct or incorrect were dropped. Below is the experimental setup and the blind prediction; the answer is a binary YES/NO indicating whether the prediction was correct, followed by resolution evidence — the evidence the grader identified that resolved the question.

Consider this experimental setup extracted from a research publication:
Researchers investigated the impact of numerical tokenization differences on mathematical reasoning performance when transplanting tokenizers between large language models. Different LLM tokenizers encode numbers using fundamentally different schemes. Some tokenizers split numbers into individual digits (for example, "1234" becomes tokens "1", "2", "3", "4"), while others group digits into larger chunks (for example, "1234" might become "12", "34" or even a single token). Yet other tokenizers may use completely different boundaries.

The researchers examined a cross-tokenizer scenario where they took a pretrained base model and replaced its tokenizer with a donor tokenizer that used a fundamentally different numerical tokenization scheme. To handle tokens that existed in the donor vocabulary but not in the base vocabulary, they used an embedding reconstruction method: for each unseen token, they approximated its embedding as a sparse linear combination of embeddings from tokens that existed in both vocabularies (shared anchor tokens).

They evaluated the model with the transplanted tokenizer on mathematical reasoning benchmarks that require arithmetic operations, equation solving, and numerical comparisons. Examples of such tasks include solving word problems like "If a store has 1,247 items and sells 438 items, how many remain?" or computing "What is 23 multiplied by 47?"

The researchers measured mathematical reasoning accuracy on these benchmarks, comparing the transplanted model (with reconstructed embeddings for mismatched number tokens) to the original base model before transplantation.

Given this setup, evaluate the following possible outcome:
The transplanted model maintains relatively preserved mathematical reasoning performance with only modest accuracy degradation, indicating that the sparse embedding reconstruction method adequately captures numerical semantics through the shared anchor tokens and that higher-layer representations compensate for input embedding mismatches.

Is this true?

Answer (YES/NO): NO